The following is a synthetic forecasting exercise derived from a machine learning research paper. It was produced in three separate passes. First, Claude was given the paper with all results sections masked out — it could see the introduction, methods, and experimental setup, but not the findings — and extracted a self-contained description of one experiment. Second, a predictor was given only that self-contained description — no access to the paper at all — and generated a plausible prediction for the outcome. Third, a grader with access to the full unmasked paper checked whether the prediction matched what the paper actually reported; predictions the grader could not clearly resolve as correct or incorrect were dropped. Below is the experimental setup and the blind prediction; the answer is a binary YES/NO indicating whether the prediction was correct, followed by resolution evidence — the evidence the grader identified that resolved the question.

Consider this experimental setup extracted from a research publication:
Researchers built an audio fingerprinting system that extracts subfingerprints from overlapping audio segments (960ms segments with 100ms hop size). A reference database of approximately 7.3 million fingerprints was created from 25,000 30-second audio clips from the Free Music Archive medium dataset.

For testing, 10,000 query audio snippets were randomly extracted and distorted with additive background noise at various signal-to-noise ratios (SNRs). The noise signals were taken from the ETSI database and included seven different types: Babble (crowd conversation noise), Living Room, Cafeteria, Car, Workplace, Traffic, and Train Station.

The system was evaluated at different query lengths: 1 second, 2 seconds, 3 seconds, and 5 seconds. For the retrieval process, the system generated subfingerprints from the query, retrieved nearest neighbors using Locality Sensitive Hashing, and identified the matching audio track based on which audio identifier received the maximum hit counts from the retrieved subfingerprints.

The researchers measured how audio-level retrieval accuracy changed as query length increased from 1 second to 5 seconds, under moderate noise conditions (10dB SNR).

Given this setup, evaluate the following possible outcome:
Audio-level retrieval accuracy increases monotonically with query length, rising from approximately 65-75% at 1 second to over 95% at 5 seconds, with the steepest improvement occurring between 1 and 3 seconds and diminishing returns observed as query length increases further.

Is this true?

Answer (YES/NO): NO